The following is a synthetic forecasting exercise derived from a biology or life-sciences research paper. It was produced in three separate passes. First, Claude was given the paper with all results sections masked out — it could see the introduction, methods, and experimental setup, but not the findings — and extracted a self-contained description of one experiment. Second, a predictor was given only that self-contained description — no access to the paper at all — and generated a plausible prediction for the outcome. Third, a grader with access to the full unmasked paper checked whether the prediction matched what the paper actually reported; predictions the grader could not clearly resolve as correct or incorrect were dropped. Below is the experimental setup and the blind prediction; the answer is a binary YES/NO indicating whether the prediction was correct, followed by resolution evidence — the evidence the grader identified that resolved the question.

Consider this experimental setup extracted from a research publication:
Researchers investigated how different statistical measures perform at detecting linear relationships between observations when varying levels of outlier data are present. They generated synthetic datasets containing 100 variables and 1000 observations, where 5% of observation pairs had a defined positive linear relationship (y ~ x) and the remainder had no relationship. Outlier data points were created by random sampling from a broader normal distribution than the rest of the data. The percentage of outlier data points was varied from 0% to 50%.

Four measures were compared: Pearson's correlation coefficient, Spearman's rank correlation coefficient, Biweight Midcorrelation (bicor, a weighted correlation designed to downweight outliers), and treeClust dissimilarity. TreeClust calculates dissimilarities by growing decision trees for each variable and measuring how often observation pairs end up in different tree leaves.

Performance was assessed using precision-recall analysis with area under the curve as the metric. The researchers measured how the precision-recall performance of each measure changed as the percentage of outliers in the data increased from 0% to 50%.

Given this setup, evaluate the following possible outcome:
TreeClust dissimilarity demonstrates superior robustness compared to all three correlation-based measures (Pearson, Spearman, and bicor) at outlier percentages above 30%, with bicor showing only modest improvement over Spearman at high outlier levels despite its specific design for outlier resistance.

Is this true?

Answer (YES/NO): NO